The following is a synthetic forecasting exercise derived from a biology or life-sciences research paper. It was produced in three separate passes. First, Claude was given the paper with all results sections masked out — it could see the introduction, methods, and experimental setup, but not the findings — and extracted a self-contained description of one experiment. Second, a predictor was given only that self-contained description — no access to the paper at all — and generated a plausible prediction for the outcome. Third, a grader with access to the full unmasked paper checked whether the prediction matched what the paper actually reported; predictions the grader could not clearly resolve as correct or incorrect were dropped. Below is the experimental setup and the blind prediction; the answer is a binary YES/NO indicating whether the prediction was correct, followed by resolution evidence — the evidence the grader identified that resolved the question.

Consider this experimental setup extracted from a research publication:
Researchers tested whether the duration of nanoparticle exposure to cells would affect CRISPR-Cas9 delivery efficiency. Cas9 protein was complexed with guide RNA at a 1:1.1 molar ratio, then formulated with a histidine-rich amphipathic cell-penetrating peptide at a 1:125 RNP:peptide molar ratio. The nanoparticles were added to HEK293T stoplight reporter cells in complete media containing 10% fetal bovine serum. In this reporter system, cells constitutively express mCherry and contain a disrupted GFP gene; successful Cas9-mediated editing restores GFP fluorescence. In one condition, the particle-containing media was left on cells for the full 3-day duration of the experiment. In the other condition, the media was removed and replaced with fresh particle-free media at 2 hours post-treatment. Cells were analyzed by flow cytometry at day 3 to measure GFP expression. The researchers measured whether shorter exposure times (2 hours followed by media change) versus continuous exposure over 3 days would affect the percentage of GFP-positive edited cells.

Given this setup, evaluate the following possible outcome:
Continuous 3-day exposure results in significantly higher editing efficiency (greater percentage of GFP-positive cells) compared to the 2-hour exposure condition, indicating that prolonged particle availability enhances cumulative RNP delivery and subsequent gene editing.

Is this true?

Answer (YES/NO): NO